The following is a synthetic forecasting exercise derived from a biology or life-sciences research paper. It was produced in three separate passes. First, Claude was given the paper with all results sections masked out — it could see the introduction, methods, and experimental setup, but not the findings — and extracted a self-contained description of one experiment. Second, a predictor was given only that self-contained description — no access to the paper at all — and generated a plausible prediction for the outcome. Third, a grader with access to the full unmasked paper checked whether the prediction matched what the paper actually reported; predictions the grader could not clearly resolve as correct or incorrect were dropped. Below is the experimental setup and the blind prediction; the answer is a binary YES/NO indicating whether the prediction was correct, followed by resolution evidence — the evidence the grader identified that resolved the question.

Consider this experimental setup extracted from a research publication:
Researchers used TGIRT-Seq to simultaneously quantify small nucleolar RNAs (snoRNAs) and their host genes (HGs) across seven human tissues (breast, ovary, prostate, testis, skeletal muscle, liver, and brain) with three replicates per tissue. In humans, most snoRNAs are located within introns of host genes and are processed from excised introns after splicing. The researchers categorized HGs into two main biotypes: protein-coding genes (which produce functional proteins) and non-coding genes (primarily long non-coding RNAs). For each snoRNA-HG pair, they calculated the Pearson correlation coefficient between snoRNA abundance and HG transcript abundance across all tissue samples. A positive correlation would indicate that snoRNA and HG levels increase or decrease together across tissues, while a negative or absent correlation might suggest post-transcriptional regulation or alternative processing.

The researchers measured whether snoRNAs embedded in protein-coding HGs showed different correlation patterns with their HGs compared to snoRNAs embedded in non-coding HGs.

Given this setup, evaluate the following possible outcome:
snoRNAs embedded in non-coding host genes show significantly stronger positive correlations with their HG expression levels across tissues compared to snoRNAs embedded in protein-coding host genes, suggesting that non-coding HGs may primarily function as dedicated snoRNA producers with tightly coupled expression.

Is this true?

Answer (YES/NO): YES